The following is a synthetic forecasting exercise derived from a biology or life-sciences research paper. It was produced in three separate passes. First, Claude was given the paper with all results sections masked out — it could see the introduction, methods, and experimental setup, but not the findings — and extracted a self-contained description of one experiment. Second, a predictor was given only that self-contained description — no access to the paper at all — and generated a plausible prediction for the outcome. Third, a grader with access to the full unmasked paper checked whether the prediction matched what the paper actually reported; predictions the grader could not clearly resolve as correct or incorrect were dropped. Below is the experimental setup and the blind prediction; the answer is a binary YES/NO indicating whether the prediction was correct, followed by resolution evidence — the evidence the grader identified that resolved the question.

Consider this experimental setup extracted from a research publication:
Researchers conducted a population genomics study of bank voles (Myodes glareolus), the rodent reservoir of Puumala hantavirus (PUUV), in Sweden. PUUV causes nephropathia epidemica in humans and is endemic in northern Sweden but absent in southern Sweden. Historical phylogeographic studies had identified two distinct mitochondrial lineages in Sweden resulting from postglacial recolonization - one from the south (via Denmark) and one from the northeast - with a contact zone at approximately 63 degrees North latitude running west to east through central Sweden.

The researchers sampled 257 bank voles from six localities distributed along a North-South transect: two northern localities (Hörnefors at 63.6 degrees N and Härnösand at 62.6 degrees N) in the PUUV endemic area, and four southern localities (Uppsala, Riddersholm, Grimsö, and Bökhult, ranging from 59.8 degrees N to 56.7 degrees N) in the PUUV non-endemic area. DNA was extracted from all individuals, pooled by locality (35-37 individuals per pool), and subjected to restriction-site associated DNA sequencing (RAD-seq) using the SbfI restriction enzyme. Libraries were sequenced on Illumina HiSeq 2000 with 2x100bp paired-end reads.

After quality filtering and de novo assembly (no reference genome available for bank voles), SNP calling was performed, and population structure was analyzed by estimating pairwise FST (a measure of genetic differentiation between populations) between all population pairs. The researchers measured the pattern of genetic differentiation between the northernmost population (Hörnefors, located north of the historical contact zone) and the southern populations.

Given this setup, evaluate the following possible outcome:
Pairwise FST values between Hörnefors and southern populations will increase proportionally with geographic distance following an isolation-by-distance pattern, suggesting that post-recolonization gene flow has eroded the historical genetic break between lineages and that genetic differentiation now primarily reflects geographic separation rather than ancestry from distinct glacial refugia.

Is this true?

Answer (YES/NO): NO